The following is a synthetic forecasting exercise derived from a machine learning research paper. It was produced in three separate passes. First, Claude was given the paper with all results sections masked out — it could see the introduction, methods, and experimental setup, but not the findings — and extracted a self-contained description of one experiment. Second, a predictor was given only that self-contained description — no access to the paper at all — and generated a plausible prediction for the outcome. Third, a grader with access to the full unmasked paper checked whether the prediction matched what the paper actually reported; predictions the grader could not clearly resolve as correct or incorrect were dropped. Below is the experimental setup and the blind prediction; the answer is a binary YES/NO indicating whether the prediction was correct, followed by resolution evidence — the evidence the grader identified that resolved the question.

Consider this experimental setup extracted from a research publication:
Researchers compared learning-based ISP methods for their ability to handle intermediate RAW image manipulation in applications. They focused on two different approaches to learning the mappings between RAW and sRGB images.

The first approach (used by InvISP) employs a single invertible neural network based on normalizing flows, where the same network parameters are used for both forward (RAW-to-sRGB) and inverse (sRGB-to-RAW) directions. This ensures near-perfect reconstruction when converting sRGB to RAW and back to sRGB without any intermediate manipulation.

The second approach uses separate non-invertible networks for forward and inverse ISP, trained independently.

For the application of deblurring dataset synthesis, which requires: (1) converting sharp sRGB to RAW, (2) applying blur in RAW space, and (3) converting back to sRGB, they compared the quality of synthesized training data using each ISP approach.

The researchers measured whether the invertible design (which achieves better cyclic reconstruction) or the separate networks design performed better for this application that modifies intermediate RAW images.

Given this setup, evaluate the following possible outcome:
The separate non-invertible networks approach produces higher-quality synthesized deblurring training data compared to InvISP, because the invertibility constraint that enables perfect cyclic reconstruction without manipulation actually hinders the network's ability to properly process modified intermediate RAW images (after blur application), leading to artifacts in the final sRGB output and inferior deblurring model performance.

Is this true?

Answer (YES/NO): YES